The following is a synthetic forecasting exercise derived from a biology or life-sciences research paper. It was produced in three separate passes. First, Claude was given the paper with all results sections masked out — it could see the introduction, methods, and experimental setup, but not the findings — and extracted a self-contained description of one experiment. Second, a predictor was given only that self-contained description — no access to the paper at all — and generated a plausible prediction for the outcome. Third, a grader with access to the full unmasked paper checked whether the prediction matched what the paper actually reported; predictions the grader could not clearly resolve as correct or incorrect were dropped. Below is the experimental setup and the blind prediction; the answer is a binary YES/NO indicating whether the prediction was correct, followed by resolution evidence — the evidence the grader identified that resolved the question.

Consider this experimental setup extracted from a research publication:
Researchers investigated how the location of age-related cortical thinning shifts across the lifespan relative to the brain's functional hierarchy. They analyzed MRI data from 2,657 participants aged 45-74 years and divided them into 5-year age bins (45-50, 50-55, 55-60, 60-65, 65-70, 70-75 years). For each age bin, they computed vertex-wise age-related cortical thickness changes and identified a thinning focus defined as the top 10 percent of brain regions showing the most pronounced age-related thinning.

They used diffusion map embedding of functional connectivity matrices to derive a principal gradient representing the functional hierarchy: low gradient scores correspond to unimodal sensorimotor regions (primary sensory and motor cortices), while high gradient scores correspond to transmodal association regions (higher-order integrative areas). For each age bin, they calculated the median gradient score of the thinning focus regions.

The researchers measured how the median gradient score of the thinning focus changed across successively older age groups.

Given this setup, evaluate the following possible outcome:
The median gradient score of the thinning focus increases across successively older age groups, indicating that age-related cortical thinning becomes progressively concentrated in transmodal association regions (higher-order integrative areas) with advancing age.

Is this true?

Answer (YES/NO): NO